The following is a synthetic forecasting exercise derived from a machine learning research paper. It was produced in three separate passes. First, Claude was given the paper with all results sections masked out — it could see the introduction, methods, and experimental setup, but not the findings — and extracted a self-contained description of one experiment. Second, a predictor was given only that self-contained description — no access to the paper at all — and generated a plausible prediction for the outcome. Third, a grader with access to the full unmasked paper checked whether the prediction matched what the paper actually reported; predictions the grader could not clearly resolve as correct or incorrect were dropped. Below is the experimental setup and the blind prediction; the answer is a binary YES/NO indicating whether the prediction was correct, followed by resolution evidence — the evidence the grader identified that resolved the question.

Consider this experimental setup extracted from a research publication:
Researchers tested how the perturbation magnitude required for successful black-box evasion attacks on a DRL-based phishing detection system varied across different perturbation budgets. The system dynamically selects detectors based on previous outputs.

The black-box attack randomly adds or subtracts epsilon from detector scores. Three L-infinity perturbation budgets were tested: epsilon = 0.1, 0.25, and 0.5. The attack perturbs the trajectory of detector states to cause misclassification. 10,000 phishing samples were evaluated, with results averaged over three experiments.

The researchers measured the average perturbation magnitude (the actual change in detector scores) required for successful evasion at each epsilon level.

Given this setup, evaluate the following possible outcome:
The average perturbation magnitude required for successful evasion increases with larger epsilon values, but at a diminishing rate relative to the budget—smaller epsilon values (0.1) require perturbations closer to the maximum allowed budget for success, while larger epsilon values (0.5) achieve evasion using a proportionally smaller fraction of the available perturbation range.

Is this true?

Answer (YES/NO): NO